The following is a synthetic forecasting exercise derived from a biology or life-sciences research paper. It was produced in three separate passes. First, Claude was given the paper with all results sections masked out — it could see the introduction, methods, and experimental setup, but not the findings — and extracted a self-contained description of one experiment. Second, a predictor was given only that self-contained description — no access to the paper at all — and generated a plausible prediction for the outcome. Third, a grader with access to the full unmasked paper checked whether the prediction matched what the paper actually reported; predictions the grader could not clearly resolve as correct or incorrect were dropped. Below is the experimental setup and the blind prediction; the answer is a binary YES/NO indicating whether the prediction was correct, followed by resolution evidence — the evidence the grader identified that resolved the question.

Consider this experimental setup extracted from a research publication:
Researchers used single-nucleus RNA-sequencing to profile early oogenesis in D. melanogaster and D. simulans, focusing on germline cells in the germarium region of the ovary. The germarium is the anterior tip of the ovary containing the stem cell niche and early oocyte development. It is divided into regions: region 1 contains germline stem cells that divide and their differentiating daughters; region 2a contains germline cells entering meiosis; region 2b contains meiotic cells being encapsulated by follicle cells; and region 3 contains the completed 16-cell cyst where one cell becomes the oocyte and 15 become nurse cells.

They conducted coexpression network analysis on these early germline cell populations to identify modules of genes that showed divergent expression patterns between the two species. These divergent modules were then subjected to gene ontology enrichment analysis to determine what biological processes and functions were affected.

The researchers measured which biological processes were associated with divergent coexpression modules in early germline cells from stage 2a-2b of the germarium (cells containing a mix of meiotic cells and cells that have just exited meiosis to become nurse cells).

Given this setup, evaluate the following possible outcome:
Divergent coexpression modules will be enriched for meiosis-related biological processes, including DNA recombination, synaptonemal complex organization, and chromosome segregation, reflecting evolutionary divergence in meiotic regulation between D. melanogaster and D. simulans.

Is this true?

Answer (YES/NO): NO